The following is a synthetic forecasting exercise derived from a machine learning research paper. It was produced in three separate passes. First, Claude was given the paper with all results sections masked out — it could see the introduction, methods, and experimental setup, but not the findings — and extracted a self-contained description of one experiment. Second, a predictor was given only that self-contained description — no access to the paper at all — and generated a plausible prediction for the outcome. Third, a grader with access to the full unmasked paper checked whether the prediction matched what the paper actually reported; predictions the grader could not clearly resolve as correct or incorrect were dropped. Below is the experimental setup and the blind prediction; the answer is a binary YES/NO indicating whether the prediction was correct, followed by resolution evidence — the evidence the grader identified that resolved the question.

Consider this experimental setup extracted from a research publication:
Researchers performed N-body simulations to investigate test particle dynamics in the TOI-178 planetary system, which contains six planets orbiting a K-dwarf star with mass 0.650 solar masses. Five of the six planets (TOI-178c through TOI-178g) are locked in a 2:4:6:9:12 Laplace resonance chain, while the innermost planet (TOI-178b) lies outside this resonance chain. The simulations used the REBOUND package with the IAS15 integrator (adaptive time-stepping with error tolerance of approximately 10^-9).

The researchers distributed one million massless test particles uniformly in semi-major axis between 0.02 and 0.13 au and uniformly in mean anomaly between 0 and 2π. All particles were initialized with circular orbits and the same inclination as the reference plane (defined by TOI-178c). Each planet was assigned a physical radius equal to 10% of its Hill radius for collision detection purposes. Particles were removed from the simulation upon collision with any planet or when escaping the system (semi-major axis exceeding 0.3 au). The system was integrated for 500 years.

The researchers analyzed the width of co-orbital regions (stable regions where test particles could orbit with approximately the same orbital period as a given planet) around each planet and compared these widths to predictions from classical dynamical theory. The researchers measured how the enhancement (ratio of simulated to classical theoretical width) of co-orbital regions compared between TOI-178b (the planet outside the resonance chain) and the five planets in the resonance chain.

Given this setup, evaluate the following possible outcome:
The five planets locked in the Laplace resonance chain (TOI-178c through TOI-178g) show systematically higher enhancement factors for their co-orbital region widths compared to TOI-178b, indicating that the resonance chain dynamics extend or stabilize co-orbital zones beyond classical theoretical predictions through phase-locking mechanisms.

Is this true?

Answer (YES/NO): NO